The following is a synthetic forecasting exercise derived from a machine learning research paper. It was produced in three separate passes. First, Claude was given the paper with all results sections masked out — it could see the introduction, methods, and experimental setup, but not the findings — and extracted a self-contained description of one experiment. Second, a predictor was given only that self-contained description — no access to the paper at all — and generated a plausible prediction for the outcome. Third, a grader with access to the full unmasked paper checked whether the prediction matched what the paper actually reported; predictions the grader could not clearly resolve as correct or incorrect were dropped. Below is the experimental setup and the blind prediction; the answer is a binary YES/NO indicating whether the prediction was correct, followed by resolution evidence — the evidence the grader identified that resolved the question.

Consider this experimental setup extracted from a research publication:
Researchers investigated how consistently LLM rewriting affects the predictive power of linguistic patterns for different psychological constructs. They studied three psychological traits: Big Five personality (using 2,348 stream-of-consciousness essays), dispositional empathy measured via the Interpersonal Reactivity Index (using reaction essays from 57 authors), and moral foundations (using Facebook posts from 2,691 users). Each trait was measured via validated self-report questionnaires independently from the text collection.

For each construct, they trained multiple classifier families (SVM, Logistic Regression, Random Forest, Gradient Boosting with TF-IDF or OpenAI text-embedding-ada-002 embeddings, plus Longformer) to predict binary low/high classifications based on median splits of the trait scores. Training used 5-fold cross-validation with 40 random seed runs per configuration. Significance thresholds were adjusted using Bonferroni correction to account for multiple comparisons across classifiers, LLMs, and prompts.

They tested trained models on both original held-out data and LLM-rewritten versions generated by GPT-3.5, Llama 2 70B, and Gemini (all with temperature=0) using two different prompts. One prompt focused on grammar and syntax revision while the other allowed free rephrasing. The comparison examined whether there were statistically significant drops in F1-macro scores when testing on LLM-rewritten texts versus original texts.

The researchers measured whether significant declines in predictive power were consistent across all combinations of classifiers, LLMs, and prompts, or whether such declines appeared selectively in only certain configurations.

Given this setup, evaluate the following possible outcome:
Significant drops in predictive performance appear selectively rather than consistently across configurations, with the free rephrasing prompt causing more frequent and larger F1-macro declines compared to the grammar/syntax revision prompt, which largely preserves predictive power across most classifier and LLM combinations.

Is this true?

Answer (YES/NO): NO